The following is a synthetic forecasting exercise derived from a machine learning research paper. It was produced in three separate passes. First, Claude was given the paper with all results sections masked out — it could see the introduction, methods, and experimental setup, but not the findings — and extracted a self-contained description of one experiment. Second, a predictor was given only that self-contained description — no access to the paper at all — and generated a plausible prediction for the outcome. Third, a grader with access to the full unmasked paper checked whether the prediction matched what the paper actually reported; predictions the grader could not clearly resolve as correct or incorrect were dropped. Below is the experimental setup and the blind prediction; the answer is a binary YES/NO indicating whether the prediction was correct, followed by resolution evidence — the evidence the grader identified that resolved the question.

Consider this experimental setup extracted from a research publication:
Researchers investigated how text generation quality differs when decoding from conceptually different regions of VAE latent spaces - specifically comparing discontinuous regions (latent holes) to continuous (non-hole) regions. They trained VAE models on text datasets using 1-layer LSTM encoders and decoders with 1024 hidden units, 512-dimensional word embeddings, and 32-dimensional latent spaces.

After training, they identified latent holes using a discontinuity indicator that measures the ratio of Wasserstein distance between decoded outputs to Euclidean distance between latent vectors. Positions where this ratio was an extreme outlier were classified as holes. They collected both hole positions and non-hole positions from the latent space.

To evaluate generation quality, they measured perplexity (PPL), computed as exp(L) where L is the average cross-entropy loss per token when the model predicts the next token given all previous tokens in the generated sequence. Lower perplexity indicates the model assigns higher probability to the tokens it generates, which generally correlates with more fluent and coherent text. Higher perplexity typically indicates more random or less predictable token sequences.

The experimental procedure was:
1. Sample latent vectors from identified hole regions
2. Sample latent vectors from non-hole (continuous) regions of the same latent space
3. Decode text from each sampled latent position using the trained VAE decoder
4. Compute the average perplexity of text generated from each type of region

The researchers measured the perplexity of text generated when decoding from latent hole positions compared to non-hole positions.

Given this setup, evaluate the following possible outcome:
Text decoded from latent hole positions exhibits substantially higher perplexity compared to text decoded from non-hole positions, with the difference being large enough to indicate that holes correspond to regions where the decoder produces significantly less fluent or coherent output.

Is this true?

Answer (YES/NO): YES